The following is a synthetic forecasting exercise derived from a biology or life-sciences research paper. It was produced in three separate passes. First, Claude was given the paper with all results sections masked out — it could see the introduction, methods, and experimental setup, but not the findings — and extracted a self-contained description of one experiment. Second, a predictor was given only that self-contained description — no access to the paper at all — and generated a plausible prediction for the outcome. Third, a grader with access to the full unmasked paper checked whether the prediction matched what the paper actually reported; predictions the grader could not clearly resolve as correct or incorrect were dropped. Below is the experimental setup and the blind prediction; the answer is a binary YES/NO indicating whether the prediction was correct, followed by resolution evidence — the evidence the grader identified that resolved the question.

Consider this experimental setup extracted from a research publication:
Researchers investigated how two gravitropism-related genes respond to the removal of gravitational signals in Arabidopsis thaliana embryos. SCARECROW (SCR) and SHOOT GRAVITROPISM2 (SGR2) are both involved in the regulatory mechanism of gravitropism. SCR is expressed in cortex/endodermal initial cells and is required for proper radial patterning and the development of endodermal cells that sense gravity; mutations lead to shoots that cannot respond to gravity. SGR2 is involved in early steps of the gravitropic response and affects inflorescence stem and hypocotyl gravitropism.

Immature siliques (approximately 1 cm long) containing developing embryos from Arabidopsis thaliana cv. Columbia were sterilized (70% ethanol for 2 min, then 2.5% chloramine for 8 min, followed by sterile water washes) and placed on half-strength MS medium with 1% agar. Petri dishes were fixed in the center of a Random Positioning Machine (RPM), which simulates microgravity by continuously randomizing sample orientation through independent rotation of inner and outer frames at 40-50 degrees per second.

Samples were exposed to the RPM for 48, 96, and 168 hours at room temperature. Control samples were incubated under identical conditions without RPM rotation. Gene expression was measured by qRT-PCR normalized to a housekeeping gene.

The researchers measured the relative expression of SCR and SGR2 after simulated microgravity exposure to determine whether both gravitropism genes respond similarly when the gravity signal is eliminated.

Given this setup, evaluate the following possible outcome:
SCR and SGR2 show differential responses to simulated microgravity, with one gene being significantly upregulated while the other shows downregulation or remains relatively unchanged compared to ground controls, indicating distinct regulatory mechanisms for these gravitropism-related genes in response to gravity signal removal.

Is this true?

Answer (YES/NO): NO